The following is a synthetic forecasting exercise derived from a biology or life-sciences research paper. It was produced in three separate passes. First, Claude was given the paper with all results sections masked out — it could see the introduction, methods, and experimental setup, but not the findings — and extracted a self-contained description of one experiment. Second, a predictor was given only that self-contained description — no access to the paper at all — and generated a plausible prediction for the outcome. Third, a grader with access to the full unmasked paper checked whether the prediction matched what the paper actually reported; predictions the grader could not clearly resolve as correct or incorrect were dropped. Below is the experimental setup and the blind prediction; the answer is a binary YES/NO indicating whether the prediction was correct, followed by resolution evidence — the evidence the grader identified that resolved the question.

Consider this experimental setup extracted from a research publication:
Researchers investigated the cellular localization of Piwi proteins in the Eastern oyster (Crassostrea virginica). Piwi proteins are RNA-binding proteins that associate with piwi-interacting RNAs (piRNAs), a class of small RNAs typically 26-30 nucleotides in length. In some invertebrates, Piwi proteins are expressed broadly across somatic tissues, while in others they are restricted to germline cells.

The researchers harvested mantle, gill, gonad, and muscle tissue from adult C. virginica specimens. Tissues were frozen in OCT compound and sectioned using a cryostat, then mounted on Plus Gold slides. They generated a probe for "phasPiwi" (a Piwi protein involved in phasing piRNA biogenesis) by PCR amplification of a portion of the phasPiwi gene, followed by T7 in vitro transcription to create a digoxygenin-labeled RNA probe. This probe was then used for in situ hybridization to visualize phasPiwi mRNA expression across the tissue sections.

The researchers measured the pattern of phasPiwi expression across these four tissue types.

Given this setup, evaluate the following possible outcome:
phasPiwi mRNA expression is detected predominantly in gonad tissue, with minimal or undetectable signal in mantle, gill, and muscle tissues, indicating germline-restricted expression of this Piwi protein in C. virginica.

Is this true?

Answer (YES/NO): NO